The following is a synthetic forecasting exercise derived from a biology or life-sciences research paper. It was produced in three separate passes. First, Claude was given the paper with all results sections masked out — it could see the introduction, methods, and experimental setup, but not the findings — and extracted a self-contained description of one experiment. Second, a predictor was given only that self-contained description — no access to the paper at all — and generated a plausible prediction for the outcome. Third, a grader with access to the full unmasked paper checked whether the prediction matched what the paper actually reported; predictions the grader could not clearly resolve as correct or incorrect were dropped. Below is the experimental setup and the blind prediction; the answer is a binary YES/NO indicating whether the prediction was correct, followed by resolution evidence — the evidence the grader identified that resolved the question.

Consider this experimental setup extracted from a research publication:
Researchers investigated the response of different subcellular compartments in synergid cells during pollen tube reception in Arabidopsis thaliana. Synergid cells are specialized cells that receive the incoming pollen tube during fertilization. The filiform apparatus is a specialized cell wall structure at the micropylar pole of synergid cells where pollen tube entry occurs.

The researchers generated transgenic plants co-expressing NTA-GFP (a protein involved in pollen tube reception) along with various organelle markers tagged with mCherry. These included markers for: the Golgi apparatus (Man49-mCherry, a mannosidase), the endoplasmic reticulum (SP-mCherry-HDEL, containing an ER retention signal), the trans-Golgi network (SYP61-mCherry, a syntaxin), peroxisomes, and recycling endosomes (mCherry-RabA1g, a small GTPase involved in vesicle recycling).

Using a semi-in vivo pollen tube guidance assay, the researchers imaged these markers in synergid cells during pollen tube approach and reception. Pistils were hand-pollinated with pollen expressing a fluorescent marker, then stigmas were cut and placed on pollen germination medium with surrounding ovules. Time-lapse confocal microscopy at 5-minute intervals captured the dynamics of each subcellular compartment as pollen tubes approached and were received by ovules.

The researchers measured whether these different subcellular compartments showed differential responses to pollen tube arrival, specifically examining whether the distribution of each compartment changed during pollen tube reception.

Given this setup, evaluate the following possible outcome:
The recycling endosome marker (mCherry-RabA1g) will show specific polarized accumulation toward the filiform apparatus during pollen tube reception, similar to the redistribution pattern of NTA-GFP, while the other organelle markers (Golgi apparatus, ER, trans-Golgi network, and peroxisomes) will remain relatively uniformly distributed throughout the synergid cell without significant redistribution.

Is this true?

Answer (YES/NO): YES